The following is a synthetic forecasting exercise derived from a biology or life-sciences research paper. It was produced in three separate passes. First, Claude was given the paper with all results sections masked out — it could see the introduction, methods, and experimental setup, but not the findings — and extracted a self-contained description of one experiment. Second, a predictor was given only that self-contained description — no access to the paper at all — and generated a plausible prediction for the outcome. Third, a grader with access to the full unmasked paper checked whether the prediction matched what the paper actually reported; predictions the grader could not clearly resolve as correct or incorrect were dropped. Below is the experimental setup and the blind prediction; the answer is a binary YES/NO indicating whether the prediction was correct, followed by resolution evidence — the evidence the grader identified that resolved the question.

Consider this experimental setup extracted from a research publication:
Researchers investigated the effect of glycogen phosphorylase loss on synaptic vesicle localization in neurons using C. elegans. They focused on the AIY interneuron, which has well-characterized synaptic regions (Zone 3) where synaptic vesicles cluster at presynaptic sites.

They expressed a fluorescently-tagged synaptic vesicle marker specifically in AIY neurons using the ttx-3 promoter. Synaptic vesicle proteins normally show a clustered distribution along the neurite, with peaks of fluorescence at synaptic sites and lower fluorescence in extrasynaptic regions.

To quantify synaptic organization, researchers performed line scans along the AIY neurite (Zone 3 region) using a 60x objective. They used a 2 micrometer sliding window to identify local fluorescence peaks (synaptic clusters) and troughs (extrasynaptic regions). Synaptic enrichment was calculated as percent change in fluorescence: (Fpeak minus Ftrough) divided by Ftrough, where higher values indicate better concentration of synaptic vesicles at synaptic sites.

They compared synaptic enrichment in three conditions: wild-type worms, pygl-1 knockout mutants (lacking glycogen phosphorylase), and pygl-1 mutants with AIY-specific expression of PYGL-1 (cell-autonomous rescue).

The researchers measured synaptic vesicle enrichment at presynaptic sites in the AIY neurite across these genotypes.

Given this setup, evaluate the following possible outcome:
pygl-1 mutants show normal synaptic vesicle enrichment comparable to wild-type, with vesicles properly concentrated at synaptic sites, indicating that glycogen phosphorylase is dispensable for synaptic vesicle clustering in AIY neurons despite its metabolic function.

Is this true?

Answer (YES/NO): NO